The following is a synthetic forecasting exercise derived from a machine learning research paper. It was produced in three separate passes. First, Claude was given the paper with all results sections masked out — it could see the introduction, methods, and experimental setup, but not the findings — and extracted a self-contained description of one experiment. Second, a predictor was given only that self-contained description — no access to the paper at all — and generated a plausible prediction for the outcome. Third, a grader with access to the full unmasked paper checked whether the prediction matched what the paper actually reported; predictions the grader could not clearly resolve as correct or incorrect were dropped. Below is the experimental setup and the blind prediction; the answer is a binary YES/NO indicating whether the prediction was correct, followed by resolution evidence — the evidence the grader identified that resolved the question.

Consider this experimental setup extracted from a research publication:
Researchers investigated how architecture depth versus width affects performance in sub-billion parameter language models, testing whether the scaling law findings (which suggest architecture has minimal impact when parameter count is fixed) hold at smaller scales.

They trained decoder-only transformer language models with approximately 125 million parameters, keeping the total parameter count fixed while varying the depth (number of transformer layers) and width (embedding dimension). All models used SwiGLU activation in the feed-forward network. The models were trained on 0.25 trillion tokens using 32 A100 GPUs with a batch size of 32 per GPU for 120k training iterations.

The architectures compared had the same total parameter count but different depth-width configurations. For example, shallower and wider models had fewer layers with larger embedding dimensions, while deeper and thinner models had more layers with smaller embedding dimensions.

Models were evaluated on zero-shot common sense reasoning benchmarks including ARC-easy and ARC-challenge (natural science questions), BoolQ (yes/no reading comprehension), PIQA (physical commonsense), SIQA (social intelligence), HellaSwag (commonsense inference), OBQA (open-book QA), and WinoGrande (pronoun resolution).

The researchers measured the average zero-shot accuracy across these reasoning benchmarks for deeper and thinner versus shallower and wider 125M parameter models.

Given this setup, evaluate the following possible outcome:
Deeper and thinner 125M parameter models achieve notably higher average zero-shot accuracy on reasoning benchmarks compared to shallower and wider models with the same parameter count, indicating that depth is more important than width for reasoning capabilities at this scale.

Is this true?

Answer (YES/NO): YES